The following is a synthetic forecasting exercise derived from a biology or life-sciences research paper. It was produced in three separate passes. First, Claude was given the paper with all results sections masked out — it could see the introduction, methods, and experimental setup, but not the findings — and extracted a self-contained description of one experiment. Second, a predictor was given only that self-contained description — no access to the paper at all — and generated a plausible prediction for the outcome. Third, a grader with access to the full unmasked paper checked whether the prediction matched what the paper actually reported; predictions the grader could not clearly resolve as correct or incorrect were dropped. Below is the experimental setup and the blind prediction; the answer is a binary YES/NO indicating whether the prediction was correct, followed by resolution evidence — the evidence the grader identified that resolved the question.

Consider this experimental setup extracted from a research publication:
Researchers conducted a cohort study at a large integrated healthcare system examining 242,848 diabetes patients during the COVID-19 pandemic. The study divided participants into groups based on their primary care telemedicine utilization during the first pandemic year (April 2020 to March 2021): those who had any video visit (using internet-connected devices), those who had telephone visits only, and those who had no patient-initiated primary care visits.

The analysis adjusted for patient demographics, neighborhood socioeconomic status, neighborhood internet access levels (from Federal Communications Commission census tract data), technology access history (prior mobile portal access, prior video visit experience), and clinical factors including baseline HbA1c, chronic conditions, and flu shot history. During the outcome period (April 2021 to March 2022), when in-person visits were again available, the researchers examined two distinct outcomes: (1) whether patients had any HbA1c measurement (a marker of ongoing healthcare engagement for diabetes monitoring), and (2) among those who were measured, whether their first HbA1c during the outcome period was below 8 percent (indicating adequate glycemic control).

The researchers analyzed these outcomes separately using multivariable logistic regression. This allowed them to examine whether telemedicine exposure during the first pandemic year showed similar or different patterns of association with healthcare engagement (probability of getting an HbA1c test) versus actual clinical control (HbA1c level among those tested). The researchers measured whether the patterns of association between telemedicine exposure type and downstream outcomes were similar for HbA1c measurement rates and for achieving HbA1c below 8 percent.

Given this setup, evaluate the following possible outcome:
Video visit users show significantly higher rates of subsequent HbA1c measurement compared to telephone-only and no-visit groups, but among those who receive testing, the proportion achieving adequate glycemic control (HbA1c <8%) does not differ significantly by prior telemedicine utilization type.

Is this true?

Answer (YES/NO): NO